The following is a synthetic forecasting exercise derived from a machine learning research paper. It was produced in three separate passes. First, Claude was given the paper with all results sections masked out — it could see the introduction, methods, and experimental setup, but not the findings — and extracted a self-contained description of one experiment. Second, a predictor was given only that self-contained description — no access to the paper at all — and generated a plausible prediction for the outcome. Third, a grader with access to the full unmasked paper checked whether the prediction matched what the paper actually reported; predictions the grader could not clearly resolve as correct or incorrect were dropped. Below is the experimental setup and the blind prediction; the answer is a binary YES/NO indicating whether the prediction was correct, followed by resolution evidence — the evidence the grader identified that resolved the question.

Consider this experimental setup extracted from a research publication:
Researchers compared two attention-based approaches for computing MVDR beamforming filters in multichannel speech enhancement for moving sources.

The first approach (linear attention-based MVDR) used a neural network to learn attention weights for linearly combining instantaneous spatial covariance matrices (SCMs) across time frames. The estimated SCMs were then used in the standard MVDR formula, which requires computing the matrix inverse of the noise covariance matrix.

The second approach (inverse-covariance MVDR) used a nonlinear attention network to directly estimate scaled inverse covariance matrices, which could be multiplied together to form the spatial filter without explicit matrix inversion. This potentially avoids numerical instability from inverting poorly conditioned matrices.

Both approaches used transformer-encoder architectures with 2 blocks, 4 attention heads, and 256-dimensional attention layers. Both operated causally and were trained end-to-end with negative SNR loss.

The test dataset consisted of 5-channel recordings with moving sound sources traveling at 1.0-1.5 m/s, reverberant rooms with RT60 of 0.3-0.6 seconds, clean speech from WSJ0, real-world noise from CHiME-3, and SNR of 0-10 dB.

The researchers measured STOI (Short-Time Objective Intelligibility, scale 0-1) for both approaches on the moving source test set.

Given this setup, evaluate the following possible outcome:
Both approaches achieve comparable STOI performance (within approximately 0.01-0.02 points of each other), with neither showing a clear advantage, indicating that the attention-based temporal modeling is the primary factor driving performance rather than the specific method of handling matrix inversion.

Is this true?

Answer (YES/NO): NO